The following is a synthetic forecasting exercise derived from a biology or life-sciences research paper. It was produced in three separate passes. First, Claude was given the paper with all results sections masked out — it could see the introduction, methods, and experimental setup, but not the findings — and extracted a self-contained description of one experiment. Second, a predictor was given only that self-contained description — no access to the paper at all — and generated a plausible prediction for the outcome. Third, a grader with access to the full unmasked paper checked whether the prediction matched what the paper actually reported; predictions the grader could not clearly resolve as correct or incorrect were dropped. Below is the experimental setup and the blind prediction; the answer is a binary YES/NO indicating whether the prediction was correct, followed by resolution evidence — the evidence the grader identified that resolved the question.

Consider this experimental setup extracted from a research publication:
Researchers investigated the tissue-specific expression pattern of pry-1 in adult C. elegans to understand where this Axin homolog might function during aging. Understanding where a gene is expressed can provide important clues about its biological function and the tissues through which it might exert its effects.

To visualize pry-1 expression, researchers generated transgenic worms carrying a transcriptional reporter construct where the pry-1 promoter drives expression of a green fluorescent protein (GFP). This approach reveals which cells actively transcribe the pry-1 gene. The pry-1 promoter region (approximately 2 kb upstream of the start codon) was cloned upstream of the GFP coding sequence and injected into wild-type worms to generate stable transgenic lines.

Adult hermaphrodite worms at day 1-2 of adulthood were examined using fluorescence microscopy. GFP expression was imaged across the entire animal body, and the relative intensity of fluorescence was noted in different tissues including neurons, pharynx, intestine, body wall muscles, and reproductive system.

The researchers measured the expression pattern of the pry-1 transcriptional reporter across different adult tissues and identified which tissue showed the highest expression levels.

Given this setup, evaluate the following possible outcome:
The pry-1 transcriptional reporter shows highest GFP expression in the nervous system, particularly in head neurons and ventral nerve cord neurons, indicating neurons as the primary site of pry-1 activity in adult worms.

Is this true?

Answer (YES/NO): NO